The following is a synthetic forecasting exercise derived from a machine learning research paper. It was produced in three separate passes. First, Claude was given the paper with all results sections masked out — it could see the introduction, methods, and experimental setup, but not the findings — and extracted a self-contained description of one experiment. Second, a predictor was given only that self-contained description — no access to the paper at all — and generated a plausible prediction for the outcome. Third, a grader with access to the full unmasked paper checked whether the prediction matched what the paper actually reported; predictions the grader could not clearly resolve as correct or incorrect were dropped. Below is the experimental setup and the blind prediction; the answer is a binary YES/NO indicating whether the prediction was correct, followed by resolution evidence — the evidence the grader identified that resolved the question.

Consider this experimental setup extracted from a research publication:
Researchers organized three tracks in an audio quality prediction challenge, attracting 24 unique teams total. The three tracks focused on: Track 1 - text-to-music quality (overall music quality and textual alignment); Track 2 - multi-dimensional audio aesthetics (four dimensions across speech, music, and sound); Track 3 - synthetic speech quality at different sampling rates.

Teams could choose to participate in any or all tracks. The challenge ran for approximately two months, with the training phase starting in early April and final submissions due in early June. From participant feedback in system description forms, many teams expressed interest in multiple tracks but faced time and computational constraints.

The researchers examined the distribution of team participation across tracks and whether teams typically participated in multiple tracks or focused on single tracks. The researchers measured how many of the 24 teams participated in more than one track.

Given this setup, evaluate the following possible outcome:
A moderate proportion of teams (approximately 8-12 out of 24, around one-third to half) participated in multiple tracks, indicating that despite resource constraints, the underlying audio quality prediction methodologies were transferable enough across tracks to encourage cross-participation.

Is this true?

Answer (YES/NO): NO